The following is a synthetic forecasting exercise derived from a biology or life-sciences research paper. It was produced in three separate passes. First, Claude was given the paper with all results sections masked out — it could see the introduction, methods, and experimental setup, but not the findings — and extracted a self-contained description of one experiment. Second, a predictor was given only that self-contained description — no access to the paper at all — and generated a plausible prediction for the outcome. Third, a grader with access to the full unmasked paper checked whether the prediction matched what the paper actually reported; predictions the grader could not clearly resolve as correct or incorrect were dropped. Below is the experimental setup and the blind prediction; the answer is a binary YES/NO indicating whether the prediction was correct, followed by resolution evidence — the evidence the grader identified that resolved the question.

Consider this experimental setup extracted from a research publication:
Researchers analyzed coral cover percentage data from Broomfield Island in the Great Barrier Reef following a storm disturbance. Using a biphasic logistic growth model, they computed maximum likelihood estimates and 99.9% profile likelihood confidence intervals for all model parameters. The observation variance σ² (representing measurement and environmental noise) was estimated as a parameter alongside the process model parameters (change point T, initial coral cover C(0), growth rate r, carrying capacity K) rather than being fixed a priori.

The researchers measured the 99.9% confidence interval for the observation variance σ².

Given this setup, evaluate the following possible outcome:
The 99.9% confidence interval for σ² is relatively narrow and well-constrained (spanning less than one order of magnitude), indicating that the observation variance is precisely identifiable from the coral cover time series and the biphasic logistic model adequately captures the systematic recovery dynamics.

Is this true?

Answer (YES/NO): YES